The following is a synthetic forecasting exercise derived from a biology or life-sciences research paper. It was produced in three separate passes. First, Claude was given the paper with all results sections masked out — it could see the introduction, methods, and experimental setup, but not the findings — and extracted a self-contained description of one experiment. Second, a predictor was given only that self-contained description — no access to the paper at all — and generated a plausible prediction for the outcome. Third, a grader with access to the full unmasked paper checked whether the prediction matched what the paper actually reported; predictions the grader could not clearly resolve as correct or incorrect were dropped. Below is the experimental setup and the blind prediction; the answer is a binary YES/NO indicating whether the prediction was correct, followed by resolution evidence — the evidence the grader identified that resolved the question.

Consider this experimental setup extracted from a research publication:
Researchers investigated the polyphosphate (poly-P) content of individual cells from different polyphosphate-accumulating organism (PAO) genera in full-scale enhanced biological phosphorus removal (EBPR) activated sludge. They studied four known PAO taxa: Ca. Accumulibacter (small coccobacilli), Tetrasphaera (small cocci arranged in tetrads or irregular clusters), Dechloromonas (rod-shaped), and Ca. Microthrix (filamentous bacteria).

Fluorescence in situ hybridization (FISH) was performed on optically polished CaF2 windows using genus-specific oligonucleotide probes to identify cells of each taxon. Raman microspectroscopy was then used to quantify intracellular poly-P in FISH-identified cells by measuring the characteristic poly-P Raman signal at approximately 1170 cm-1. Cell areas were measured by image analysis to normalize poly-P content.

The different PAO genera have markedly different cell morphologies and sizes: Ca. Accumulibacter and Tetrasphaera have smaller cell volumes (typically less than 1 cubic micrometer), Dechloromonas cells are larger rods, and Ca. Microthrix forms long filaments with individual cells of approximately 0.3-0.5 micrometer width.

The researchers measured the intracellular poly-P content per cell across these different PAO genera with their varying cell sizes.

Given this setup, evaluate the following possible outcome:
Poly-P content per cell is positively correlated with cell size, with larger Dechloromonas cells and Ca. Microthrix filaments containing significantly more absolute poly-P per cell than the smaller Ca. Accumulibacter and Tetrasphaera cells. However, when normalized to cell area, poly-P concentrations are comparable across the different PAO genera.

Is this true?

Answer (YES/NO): NO